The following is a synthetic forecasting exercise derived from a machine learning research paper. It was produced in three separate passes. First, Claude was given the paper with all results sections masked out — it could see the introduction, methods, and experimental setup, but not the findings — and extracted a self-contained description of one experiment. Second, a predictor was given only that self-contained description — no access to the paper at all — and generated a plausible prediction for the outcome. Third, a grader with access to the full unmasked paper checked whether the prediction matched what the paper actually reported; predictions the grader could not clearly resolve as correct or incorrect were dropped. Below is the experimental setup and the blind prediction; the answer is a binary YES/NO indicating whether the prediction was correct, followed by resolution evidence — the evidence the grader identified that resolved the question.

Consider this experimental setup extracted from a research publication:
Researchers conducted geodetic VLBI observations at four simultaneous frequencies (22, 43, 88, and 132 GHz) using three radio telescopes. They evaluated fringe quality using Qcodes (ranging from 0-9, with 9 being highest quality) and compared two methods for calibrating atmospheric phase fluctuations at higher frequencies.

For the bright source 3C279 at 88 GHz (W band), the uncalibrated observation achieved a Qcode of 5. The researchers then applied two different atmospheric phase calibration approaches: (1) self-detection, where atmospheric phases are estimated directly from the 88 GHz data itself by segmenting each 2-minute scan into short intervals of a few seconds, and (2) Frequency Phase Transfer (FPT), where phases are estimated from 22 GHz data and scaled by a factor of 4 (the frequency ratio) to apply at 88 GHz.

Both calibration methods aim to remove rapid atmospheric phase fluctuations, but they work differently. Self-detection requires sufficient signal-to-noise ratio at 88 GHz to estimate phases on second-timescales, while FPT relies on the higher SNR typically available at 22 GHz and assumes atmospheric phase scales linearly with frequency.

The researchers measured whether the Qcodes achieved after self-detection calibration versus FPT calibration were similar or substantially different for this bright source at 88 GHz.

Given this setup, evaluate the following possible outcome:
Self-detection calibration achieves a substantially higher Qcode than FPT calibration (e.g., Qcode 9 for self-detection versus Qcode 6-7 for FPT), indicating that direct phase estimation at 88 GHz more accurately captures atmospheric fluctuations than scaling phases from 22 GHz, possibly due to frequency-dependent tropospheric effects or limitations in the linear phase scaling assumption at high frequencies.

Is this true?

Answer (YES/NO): NO